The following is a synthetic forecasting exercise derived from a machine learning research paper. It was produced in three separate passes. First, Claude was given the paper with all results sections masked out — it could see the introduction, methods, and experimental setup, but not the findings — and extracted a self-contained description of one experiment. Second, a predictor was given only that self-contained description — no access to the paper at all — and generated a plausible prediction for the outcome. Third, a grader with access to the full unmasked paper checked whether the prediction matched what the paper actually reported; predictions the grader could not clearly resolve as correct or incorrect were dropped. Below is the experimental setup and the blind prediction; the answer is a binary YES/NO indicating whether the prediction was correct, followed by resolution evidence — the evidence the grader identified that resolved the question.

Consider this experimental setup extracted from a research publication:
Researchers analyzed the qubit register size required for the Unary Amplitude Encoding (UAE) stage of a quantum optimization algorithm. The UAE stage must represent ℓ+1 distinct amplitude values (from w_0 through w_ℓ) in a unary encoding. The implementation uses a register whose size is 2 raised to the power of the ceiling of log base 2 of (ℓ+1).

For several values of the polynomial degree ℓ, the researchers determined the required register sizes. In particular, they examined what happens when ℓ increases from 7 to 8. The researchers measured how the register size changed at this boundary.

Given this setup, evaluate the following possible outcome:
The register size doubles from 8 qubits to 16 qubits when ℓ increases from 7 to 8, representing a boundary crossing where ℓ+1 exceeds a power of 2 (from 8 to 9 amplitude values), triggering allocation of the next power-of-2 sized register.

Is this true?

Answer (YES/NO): YES